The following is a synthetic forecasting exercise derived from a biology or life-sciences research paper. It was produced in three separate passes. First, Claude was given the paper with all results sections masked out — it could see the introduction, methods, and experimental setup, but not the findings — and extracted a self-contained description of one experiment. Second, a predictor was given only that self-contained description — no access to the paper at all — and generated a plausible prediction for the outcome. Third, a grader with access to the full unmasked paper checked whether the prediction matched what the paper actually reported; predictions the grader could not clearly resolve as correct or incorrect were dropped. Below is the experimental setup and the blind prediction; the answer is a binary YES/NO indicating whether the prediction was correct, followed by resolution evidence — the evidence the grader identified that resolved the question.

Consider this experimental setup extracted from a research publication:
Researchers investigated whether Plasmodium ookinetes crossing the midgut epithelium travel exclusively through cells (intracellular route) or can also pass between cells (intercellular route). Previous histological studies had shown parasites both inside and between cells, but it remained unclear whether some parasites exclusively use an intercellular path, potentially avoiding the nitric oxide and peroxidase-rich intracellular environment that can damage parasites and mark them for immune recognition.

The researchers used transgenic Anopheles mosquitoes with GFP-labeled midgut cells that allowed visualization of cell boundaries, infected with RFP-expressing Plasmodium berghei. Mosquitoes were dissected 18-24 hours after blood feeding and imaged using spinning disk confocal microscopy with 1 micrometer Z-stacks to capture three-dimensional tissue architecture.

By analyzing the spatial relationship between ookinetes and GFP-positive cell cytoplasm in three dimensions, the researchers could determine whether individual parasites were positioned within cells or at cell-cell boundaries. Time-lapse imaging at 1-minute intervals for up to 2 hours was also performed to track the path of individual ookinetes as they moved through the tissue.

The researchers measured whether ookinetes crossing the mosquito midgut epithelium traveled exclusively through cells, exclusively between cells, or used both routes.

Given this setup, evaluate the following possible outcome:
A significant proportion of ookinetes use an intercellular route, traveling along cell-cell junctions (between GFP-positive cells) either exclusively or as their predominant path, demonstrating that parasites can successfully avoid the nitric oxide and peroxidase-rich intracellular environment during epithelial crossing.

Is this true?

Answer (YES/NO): NO